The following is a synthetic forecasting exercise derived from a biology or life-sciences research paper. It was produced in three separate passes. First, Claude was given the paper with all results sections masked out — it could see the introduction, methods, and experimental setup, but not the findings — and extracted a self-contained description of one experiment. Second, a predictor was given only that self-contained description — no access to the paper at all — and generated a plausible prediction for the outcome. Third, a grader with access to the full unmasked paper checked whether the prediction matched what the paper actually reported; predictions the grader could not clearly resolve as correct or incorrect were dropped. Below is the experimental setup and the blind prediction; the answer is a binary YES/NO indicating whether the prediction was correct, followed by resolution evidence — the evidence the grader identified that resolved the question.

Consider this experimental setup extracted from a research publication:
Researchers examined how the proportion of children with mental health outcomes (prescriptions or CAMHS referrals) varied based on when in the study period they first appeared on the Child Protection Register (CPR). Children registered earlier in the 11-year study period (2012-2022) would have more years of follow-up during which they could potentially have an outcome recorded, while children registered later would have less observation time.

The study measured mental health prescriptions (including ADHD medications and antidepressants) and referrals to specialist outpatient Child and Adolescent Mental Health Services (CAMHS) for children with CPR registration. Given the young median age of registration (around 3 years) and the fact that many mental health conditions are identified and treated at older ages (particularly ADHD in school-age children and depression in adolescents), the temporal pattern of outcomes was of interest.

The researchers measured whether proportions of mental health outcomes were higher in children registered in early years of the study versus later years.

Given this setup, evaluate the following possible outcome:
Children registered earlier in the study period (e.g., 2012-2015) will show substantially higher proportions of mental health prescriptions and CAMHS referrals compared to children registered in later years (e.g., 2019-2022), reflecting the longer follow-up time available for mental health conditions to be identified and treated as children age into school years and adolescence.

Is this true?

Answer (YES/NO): YES